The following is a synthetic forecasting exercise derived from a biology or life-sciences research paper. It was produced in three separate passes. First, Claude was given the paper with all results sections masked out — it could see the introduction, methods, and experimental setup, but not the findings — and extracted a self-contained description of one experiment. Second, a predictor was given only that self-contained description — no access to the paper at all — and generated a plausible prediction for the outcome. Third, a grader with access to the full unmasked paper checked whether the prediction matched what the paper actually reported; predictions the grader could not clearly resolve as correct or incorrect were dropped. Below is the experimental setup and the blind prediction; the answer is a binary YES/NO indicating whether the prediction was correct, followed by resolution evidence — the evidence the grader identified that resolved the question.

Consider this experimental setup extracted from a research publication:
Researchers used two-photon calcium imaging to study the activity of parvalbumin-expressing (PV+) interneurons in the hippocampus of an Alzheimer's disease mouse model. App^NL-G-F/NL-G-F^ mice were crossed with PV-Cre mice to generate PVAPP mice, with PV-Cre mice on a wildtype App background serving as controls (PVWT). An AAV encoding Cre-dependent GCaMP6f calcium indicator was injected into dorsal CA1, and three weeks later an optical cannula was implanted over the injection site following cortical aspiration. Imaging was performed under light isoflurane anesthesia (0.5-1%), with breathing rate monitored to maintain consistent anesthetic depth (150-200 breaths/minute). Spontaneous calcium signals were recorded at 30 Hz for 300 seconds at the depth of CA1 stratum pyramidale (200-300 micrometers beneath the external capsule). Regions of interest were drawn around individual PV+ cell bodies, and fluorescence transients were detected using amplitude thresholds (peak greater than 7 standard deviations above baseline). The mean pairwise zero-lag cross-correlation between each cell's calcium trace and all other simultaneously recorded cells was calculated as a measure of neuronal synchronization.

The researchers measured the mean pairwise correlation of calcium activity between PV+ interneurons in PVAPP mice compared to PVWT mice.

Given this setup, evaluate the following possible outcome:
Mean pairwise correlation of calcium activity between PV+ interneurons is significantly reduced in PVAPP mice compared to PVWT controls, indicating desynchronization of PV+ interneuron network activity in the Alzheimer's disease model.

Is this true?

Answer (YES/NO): NO